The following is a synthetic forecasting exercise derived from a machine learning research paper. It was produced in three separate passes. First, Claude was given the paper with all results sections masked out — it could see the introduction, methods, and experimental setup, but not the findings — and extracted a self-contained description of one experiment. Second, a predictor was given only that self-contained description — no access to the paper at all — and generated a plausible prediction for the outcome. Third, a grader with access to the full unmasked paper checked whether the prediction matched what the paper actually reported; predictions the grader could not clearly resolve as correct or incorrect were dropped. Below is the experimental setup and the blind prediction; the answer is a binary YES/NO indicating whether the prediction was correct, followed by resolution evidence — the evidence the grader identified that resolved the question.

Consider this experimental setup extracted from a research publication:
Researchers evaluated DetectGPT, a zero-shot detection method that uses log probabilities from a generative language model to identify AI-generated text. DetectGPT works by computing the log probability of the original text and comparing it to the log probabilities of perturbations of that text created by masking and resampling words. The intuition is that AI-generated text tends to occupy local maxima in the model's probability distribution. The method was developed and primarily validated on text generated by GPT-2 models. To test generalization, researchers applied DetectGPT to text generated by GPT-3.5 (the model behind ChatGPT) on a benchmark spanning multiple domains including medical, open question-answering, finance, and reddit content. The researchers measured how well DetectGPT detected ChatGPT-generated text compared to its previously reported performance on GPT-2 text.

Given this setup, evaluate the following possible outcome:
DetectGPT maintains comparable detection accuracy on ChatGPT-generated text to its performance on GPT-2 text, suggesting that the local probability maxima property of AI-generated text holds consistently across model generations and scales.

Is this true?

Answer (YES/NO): NO